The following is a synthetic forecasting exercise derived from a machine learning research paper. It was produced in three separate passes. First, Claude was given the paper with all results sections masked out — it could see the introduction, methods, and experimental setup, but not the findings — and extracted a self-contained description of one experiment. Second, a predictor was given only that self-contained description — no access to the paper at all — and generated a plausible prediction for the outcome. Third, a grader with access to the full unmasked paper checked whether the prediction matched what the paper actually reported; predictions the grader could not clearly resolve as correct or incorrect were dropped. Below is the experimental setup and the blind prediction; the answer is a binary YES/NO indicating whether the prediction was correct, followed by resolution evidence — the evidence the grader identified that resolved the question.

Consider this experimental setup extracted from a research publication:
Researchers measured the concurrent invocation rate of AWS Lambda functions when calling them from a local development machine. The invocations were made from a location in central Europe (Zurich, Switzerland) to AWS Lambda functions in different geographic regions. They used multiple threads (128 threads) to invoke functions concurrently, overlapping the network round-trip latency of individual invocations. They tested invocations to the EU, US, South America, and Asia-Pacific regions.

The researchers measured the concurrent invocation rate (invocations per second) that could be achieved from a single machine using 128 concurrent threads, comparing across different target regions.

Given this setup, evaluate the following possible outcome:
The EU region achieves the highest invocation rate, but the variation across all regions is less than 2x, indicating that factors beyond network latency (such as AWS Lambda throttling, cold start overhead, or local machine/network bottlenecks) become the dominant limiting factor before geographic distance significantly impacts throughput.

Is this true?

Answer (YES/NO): YES